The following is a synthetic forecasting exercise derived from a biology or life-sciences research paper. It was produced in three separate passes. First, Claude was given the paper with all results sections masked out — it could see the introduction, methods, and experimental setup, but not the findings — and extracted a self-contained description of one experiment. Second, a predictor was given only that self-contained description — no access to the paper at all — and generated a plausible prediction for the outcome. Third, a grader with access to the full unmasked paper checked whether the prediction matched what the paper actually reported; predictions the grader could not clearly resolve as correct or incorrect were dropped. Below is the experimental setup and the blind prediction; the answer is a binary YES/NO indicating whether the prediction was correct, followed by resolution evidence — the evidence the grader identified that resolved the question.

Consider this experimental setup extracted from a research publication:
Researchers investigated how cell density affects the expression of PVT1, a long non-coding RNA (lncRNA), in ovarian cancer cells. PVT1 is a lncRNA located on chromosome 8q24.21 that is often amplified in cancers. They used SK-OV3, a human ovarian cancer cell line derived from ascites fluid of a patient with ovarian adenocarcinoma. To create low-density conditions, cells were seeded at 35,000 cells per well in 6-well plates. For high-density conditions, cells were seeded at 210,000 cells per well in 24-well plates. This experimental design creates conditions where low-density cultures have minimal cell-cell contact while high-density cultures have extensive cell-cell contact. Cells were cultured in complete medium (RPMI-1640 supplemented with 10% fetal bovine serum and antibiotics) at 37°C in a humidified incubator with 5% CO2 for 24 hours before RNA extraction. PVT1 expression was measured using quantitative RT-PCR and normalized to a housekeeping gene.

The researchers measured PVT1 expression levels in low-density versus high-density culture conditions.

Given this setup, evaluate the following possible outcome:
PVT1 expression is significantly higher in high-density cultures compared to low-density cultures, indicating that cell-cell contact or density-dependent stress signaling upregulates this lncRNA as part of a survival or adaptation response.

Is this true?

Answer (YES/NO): NO